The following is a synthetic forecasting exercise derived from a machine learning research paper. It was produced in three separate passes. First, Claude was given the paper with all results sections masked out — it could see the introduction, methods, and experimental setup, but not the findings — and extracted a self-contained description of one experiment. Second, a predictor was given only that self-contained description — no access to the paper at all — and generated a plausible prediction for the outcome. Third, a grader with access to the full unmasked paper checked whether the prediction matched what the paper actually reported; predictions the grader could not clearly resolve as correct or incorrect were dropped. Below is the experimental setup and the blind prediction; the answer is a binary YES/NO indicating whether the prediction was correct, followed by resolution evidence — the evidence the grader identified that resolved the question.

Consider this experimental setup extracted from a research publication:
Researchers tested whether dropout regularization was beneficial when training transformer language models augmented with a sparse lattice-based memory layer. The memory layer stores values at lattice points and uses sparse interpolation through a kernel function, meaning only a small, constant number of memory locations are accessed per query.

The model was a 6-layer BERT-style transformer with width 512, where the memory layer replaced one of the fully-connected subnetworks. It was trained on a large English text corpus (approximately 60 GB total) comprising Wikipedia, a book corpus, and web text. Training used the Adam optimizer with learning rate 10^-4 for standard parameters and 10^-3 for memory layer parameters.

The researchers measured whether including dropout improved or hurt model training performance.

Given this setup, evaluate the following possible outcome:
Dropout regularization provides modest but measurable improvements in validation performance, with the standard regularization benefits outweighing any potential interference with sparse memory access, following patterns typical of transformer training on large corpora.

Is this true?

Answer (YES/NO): NO